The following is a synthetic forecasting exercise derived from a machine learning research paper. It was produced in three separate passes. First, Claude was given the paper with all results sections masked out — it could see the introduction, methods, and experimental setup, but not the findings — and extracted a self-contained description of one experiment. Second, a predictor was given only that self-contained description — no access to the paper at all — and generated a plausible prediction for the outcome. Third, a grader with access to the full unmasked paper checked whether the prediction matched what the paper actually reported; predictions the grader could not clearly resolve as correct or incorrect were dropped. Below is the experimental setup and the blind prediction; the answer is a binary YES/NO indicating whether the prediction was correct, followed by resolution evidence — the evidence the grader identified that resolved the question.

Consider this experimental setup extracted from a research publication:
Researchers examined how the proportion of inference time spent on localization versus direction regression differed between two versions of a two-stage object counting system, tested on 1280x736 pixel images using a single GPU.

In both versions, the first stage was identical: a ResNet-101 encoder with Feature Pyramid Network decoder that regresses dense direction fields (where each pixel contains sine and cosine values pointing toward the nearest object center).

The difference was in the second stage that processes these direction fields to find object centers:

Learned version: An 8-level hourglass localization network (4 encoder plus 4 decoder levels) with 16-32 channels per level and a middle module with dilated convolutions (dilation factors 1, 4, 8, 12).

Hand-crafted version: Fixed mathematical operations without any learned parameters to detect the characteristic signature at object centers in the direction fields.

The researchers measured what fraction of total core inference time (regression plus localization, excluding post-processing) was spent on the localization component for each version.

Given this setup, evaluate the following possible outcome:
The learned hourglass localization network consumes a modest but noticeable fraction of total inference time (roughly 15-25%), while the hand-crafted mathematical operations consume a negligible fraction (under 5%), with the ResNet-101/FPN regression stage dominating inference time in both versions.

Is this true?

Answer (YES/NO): NO